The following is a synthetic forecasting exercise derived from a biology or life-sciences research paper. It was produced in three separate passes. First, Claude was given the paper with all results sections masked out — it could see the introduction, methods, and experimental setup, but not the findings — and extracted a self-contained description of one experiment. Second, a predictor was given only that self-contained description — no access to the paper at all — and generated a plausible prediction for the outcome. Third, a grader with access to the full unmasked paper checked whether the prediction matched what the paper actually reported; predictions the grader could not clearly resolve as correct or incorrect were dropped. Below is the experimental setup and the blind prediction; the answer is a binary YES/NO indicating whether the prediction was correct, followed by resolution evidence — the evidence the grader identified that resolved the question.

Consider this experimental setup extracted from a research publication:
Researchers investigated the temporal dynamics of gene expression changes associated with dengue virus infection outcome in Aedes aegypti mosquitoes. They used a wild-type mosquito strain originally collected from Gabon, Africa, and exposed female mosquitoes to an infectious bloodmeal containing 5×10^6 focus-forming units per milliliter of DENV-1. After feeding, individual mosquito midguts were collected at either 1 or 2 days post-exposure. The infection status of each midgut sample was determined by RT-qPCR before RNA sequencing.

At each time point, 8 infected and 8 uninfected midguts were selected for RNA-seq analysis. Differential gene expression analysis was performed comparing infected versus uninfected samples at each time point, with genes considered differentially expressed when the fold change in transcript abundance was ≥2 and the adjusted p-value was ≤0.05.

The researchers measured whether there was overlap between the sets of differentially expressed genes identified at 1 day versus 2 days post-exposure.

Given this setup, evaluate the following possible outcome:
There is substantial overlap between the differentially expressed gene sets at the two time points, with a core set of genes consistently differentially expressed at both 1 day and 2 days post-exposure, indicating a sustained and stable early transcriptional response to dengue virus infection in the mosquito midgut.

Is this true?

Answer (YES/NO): NO